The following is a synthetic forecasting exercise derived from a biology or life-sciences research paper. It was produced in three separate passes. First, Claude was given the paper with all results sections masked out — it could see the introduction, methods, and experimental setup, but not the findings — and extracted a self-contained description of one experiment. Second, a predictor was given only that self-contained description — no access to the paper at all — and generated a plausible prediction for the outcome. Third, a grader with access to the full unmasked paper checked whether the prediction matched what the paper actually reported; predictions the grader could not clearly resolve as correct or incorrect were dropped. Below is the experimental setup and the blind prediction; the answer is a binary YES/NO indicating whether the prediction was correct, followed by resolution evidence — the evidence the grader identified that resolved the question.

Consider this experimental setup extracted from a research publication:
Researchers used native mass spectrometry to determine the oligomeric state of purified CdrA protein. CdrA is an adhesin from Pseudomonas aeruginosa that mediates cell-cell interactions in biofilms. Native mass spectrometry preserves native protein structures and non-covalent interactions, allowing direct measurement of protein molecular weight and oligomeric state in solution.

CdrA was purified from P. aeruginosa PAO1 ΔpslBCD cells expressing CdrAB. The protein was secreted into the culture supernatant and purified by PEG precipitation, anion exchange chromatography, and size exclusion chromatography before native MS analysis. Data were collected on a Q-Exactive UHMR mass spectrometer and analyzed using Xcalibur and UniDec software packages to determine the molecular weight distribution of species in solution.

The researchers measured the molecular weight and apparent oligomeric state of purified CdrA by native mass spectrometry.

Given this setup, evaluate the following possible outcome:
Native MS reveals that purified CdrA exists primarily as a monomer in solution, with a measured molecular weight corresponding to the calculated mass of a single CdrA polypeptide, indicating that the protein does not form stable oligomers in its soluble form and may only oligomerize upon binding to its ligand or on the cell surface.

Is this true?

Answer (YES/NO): YES